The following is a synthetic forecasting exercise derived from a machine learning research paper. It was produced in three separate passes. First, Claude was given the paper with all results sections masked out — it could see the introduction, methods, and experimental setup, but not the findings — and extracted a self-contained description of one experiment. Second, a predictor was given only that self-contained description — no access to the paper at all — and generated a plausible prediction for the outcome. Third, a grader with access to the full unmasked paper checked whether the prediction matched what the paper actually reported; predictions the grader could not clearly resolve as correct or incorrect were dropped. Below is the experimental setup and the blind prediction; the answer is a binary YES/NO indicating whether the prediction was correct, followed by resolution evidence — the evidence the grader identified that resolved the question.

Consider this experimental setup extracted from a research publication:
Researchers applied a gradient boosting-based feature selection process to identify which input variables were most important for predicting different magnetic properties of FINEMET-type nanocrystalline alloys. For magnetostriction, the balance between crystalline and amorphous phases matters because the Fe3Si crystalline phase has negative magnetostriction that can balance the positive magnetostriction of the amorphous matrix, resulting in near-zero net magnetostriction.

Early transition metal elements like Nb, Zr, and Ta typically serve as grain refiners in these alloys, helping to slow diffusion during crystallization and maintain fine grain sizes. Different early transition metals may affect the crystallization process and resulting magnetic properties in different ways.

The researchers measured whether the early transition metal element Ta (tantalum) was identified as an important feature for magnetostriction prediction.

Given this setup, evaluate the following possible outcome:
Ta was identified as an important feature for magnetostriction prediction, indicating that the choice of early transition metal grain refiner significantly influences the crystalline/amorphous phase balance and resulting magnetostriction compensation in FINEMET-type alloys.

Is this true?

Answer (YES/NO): YES